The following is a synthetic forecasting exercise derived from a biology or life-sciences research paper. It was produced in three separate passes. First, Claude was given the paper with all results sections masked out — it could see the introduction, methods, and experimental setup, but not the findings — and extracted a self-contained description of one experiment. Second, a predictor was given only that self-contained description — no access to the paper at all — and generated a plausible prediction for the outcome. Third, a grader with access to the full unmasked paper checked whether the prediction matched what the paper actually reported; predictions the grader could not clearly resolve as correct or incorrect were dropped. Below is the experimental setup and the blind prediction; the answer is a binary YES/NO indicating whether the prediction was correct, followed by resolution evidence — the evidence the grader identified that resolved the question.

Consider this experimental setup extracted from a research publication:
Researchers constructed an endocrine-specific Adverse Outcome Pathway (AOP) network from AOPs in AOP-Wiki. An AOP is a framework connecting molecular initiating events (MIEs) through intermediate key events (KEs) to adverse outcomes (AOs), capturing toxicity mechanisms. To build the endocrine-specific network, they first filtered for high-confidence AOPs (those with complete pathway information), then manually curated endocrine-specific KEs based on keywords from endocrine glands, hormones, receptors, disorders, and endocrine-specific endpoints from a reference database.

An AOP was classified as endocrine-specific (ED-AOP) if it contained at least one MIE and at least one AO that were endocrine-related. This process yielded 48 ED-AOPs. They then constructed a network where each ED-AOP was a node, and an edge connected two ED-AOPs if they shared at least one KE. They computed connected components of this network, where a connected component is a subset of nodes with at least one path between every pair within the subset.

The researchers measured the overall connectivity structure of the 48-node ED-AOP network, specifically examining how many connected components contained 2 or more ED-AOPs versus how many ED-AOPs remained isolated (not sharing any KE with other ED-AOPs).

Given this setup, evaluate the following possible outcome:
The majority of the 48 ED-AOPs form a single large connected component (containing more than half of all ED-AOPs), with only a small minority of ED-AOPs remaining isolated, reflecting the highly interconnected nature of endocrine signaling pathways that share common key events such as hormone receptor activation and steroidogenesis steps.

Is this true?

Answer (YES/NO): NO